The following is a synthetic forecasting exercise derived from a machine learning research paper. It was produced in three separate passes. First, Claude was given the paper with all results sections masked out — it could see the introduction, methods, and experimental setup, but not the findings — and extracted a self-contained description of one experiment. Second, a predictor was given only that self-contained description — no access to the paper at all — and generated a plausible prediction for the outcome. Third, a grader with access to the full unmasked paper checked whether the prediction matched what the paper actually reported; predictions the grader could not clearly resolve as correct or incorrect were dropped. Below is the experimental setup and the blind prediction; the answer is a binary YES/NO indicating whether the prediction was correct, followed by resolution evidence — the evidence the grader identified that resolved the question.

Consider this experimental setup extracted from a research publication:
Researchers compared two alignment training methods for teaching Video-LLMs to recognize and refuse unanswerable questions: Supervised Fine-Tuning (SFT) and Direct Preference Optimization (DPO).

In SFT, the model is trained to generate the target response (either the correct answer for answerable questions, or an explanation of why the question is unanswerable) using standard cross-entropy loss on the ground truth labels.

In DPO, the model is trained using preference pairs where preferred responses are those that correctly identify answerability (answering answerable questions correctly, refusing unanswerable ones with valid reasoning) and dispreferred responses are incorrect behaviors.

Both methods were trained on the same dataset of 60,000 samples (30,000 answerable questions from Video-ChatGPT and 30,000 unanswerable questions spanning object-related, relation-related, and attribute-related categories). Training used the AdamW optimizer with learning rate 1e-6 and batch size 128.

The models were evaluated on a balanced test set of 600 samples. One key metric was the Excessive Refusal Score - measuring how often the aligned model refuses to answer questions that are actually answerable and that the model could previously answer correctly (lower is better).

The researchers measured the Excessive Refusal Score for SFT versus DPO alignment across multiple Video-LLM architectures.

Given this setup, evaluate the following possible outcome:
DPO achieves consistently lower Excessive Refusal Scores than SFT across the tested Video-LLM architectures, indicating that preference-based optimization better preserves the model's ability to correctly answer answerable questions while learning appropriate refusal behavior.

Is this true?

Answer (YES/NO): YES